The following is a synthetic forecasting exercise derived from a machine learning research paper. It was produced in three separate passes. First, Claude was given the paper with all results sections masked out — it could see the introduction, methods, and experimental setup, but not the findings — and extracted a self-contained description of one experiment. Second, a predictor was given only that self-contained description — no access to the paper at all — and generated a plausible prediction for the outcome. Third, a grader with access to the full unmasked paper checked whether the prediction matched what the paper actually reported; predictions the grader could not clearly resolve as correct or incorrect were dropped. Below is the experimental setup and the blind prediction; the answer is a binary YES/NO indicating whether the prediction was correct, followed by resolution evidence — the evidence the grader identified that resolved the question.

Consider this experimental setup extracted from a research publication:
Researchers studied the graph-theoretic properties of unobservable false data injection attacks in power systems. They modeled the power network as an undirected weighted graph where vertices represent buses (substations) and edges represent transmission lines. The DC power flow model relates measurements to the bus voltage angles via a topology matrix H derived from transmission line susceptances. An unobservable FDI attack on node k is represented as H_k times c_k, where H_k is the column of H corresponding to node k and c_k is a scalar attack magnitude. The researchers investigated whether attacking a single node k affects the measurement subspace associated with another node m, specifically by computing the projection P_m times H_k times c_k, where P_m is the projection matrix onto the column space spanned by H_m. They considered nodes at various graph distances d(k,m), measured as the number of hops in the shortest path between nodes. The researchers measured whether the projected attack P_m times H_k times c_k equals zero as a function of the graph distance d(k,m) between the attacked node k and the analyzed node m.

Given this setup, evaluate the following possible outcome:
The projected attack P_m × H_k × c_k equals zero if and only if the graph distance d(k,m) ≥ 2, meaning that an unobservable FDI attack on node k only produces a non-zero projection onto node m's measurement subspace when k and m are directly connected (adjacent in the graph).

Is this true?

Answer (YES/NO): NO